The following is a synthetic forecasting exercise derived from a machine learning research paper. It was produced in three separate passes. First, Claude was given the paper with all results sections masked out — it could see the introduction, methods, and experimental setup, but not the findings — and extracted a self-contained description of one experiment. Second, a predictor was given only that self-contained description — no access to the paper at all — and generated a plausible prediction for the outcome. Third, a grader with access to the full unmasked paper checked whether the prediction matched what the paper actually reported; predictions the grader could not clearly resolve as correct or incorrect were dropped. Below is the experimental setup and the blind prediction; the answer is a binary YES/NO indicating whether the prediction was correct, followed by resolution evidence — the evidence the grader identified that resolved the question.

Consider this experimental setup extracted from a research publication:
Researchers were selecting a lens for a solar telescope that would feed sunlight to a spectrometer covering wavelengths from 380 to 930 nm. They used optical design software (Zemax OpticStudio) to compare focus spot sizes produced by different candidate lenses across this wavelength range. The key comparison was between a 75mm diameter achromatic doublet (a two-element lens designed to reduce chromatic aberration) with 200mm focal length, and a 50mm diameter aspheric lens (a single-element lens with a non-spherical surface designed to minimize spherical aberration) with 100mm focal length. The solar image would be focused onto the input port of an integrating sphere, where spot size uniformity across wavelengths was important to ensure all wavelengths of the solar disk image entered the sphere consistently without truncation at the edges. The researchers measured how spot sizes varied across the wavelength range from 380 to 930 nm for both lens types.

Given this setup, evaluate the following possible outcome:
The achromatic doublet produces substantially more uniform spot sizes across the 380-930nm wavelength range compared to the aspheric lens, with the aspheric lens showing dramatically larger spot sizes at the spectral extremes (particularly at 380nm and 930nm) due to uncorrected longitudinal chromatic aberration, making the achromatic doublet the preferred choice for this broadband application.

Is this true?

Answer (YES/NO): YES